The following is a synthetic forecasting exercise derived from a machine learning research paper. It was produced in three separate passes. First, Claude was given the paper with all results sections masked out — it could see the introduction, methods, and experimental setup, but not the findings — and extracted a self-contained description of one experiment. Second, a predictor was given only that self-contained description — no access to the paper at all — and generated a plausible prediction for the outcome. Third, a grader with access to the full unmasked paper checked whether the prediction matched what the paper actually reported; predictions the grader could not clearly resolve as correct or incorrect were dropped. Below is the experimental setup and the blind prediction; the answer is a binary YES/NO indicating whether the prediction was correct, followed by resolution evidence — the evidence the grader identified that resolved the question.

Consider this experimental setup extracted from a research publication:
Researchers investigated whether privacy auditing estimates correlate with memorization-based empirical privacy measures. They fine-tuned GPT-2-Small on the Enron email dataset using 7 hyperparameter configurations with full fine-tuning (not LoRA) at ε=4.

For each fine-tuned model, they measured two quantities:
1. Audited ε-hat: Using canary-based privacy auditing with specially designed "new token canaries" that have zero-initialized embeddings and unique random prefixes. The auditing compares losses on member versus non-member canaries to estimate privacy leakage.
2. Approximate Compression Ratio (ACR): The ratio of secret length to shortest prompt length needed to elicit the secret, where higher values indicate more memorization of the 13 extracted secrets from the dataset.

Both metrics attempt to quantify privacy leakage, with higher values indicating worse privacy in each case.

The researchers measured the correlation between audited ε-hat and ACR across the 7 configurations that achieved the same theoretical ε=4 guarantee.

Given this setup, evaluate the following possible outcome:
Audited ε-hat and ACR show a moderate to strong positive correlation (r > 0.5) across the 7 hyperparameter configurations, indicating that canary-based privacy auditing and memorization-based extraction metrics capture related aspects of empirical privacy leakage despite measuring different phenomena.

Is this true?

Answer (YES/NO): NO